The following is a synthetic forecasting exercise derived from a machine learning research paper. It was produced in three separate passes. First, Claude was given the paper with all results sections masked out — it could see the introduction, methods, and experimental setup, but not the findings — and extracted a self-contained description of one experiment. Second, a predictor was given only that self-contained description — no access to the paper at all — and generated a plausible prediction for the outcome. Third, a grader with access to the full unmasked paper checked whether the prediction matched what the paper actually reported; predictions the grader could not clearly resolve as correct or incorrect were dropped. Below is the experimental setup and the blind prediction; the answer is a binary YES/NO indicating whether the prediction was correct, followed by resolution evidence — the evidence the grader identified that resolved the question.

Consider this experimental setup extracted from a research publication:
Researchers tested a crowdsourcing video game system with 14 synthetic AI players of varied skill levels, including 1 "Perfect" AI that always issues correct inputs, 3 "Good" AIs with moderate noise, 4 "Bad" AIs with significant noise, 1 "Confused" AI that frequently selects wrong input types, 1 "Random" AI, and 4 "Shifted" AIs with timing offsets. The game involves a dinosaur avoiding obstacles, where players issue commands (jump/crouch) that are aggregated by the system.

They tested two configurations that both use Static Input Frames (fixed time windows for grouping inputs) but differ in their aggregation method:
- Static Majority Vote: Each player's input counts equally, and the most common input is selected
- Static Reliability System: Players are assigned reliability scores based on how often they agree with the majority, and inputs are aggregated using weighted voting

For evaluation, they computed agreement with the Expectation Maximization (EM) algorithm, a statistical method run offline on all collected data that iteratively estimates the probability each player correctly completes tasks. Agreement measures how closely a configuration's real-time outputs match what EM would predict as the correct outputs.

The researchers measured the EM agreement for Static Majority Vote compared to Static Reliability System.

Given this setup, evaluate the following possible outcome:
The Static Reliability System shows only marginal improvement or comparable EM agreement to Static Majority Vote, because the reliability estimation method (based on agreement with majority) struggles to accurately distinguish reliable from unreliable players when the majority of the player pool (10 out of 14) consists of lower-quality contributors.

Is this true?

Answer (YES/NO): NO